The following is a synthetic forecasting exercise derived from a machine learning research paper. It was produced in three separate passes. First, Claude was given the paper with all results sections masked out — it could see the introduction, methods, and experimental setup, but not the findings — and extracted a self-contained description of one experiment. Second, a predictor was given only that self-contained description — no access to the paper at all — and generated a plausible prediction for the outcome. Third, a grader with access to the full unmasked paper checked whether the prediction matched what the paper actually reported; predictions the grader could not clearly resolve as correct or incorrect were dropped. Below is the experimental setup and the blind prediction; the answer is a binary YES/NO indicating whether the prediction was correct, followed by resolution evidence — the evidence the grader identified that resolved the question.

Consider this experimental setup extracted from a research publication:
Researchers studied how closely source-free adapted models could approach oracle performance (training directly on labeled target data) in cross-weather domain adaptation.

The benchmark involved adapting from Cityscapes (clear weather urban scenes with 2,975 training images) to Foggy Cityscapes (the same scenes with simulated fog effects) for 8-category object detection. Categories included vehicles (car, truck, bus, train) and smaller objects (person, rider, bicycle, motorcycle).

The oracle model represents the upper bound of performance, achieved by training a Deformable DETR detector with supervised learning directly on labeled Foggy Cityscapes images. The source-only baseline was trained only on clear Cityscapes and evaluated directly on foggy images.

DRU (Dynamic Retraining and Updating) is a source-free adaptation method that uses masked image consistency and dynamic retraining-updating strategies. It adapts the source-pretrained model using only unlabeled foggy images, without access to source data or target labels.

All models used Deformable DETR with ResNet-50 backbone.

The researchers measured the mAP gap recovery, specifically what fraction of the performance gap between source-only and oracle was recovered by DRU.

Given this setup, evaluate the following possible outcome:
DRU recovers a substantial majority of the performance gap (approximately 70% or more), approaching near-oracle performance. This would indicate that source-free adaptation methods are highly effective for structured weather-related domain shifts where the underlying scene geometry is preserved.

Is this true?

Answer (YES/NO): YES